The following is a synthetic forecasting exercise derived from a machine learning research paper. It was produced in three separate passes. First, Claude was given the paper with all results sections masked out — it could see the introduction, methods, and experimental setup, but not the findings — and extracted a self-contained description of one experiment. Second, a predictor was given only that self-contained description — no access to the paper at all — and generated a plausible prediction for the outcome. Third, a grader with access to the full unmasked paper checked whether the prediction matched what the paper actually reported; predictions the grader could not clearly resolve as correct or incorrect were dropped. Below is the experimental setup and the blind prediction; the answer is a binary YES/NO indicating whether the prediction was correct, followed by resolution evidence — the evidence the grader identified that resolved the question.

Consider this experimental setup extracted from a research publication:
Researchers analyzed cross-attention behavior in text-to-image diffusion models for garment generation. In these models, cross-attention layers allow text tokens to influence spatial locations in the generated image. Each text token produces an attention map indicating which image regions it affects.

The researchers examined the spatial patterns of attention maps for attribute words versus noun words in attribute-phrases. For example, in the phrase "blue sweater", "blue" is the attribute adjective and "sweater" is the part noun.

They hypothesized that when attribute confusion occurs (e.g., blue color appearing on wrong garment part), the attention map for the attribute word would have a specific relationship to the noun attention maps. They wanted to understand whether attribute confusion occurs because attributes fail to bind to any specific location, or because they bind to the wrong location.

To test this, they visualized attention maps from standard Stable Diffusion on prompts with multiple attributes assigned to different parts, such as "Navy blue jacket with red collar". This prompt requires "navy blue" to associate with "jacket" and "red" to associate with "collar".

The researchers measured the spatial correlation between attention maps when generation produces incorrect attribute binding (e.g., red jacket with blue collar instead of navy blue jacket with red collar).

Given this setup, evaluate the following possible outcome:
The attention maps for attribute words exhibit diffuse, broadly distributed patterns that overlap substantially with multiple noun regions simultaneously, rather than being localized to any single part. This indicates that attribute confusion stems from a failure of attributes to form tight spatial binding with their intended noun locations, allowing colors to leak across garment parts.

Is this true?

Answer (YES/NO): NO